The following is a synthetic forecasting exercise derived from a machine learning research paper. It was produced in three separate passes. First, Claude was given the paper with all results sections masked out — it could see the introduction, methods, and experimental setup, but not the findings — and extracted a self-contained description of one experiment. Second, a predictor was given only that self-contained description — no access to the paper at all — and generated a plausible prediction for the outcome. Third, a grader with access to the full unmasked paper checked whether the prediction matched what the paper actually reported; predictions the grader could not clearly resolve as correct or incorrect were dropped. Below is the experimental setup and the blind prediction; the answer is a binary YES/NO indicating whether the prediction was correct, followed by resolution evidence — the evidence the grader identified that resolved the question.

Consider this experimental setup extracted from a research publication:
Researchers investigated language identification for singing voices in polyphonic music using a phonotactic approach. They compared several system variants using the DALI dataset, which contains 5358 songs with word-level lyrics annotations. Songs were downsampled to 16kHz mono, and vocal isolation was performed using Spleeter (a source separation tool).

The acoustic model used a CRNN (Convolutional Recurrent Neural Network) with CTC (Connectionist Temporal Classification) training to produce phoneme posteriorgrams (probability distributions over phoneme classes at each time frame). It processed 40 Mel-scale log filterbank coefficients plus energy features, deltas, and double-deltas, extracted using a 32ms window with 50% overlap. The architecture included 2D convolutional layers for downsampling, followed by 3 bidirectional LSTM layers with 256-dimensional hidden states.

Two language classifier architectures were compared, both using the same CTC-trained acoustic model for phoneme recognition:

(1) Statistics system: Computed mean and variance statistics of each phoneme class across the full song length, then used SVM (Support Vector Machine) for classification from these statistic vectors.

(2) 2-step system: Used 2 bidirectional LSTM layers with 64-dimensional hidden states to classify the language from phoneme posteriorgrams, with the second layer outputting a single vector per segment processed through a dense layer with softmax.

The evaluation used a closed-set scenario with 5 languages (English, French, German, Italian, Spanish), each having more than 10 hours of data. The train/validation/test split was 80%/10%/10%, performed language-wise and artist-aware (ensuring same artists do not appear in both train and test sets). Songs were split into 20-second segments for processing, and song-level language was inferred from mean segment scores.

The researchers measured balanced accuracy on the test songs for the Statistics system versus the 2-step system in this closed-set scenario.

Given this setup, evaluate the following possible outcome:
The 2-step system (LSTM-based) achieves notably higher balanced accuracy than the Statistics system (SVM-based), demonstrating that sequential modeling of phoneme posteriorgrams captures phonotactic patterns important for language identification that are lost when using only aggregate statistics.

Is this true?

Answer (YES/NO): NO